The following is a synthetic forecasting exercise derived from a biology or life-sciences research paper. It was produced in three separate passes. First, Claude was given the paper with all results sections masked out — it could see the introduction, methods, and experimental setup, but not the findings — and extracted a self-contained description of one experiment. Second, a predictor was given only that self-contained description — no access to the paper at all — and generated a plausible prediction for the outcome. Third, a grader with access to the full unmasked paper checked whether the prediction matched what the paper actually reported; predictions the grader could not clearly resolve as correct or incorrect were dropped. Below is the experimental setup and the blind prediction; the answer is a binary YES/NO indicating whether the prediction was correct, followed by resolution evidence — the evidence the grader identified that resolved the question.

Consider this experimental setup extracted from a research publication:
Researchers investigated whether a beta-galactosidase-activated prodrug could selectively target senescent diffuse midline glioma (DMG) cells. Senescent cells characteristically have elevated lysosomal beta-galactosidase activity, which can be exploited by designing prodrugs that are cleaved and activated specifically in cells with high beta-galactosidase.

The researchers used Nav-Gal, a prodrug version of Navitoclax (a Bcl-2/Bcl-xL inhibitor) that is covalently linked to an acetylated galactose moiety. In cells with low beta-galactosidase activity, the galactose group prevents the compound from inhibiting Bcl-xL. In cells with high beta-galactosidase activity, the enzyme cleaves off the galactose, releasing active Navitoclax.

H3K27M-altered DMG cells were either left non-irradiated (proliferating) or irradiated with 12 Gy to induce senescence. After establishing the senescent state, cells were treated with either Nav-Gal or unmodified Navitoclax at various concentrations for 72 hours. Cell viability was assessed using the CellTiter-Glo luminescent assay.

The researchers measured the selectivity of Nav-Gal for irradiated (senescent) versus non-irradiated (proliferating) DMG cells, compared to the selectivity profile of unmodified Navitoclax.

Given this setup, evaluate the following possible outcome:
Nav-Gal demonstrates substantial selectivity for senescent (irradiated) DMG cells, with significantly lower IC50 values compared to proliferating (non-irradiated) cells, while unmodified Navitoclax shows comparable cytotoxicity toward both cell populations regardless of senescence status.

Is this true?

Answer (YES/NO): NO